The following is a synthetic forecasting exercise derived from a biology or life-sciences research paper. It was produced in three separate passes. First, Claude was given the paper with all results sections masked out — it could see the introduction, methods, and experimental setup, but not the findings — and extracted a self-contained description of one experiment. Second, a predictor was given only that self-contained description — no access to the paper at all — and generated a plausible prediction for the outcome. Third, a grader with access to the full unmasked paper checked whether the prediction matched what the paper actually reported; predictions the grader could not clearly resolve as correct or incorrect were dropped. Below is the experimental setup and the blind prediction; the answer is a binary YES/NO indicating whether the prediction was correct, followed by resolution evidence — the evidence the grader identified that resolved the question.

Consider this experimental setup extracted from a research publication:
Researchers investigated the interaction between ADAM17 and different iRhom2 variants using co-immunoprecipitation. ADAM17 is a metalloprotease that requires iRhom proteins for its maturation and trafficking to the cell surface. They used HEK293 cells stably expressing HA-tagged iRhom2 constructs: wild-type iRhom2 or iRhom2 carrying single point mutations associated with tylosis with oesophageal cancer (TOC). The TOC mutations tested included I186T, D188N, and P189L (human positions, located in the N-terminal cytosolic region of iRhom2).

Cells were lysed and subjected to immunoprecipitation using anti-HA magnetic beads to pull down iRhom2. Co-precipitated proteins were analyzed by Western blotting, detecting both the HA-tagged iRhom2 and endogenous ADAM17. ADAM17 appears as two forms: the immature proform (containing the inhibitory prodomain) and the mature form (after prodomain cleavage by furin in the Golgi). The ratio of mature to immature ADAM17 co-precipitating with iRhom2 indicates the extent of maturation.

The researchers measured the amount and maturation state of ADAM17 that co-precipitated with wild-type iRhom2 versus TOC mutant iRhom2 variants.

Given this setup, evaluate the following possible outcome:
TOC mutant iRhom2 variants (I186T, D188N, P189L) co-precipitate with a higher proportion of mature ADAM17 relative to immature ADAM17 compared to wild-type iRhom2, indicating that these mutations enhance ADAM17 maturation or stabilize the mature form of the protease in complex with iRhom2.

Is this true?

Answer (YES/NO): NO